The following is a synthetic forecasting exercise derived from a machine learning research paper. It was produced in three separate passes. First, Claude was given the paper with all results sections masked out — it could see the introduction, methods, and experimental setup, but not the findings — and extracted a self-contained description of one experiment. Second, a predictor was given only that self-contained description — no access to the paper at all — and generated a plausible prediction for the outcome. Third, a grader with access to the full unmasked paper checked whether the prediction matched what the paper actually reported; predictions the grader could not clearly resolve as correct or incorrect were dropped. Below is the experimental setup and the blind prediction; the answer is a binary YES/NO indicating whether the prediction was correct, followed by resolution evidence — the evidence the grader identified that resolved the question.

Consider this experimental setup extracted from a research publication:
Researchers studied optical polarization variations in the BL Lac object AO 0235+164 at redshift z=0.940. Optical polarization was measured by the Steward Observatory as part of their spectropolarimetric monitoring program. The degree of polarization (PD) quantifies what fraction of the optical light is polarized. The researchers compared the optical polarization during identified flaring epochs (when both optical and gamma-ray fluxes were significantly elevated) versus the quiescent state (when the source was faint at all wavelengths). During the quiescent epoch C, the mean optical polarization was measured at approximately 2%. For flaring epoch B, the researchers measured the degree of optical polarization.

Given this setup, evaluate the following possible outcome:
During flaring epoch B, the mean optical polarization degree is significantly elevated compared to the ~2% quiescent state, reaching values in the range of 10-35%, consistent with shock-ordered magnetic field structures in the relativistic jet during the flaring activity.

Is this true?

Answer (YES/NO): NO